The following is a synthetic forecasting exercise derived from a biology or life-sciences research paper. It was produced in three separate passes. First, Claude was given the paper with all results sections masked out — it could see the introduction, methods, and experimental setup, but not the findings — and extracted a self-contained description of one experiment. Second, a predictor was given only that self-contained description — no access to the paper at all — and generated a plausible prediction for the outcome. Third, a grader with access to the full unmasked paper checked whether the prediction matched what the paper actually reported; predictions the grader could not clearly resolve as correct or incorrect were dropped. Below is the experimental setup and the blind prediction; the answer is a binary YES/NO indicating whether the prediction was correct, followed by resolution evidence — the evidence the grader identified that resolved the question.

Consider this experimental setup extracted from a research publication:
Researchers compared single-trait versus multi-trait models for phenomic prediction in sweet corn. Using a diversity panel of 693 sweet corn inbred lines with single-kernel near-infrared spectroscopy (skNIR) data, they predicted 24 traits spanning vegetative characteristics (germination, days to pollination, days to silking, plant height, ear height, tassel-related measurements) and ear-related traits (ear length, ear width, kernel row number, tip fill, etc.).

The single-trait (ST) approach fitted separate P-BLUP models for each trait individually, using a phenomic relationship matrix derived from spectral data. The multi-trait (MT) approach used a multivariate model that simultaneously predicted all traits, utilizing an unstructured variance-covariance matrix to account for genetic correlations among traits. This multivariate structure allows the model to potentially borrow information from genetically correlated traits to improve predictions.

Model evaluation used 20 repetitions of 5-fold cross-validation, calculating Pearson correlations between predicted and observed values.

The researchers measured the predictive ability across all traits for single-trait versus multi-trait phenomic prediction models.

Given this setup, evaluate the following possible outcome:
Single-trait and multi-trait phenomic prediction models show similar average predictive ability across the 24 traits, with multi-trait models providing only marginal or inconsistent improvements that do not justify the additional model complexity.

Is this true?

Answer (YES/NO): YES